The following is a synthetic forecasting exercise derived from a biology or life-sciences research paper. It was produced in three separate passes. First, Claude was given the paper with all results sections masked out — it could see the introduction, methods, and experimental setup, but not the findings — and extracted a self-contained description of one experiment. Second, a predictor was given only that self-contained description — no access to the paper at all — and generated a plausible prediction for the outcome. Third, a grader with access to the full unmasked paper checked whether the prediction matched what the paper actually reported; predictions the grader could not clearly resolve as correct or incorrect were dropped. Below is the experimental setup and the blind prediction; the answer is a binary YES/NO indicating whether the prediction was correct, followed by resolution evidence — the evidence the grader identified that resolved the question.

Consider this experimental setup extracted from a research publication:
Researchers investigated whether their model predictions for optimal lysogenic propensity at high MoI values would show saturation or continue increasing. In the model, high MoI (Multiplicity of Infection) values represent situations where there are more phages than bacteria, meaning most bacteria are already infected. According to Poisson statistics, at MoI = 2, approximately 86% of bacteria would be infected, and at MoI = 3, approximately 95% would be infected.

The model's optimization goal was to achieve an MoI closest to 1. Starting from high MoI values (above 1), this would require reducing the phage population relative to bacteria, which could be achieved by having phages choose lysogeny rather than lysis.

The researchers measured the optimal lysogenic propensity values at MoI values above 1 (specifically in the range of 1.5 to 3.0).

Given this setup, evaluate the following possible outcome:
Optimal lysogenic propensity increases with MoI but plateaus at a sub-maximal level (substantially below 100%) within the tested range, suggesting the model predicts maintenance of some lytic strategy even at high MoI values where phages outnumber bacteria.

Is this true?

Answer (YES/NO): NO